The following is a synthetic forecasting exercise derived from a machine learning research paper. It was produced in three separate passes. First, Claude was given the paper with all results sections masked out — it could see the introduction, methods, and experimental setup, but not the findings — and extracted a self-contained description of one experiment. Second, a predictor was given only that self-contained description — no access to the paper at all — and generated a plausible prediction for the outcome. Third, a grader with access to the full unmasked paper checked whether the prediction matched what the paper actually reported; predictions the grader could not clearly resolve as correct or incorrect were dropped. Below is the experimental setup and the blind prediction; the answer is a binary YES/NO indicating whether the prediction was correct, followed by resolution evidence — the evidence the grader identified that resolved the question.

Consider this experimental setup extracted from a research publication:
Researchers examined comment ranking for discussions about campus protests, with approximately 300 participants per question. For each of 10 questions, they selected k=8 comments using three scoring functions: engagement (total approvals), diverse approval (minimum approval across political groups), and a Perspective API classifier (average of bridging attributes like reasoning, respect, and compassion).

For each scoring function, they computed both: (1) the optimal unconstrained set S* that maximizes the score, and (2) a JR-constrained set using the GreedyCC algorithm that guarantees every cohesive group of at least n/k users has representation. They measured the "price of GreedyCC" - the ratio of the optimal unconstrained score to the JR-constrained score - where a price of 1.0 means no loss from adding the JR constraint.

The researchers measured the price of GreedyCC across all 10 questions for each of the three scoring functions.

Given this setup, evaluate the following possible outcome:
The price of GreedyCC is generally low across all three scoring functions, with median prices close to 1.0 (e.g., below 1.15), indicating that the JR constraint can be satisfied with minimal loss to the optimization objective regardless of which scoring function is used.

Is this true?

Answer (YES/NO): NO